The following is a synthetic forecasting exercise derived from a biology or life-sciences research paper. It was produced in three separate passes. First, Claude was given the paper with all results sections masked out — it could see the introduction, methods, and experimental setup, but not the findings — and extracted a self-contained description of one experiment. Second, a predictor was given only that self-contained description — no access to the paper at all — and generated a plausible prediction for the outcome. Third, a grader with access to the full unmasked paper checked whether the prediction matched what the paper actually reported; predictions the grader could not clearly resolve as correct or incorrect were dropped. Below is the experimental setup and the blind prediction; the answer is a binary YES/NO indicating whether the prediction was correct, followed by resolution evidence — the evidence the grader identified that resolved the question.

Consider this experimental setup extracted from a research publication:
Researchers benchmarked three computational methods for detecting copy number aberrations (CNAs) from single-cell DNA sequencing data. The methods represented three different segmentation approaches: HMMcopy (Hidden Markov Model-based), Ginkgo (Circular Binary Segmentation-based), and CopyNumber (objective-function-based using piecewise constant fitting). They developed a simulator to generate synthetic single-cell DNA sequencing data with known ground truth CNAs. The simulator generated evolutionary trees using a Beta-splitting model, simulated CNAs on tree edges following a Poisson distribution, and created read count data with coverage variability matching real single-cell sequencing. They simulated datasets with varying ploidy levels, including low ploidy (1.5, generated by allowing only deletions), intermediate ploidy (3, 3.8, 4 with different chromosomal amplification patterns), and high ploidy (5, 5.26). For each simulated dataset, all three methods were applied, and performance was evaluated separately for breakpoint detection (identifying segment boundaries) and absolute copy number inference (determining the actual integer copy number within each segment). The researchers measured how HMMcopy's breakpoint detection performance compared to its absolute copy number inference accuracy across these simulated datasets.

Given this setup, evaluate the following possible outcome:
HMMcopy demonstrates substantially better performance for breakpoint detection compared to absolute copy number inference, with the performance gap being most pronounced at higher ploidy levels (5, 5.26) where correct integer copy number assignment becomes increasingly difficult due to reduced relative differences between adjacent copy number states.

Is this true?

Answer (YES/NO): NO